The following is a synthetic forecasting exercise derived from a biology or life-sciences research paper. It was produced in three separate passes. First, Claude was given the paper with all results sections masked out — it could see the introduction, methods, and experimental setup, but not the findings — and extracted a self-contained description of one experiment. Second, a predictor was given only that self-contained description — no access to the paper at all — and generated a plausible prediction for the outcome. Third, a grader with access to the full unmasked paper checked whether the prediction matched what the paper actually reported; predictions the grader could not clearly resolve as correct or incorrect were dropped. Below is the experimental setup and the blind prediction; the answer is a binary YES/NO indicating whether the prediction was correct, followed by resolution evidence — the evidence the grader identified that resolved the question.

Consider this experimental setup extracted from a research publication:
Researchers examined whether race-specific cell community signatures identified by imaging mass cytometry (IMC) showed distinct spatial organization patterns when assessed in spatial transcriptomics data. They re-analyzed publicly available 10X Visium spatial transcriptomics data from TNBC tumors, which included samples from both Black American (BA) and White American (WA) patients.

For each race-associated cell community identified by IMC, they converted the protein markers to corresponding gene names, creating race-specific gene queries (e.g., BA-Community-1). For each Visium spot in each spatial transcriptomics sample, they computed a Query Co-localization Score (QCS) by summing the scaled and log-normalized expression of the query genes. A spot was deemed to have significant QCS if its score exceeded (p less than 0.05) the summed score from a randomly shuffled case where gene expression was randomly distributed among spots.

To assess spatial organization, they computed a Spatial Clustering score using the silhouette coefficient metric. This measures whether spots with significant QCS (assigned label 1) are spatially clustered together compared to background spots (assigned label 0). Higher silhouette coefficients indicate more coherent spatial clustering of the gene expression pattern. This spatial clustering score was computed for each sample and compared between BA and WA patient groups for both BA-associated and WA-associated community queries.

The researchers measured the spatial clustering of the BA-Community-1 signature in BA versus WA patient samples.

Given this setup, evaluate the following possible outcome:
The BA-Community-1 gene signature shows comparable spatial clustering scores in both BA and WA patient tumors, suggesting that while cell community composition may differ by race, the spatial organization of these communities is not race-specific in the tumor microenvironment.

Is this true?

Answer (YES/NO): NO